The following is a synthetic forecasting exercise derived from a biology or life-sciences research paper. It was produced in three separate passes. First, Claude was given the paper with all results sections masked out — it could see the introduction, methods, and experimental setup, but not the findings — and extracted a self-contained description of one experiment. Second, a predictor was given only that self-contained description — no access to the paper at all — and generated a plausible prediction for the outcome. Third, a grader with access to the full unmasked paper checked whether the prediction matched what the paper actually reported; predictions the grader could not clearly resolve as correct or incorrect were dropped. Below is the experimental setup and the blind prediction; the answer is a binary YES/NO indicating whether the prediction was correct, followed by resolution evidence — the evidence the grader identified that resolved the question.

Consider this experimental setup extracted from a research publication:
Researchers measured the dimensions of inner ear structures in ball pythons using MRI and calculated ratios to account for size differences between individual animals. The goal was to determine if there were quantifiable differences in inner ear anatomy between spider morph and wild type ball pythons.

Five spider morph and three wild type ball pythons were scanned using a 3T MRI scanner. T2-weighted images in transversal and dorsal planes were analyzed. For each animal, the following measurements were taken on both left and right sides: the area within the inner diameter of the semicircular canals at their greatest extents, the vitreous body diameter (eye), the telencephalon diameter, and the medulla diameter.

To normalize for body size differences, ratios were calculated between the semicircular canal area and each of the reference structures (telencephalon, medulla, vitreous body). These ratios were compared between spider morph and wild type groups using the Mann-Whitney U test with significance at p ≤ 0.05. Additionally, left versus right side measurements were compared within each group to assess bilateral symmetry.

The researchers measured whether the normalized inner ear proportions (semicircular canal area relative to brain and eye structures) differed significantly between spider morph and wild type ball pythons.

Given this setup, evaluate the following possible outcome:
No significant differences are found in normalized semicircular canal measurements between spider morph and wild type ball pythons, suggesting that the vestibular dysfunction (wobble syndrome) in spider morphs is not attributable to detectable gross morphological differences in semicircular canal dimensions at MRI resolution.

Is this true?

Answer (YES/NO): NO